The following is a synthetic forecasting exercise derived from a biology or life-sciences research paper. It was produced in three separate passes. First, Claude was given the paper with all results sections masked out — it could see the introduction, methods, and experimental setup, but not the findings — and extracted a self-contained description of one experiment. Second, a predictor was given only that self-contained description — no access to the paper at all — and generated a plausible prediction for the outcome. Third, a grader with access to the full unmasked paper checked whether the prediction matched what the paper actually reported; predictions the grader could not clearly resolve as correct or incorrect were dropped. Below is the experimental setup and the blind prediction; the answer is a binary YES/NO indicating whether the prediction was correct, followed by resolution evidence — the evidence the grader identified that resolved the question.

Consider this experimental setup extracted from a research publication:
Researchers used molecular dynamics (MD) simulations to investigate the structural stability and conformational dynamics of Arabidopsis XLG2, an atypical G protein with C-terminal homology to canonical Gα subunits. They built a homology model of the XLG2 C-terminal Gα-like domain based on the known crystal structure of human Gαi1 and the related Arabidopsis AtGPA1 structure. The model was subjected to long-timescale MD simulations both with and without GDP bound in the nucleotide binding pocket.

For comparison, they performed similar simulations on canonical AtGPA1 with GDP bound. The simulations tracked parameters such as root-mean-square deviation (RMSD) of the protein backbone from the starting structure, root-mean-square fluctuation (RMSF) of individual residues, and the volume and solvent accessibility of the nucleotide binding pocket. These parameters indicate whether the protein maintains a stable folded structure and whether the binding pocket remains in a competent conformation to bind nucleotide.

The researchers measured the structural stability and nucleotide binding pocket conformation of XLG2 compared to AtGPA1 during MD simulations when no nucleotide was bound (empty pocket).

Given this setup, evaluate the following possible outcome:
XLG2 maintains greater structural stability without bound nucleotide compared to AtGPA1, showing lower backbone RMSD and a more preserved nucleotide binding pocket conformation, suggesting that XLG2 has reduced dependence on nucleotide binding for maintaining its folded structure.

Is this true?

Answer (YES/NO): NO